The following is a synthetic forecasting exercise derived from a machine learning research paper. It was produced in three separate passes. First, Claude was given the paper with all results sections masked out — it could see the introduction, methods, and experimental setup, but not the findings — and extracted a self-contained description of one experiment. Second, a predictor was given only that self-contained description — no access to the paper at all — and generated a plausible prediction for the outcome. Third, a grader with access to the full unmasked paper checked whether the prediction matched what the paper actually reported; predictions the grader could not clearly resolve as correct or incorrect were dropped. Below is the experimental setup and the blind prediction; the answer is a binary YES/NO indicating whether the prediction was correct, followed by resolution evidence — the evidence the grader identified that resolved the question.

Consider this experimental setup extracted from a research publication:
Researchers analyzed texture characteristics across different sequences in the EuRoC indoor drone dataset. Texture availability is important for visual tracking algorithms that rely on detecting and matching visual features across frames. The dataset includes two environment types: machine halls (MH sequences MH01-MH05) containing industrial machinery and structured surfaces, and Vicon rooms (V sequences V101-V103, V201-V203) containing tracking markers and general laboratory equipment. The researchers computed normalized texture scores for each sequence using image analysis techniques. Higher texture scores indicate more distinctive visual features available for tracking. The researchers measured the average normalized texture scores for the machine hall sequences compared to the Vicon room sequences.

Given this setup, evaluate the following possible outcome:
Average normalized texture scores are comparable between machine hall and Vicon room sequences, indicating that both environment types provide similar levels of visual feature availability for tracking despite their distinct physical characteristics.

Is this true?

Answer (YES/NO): NO